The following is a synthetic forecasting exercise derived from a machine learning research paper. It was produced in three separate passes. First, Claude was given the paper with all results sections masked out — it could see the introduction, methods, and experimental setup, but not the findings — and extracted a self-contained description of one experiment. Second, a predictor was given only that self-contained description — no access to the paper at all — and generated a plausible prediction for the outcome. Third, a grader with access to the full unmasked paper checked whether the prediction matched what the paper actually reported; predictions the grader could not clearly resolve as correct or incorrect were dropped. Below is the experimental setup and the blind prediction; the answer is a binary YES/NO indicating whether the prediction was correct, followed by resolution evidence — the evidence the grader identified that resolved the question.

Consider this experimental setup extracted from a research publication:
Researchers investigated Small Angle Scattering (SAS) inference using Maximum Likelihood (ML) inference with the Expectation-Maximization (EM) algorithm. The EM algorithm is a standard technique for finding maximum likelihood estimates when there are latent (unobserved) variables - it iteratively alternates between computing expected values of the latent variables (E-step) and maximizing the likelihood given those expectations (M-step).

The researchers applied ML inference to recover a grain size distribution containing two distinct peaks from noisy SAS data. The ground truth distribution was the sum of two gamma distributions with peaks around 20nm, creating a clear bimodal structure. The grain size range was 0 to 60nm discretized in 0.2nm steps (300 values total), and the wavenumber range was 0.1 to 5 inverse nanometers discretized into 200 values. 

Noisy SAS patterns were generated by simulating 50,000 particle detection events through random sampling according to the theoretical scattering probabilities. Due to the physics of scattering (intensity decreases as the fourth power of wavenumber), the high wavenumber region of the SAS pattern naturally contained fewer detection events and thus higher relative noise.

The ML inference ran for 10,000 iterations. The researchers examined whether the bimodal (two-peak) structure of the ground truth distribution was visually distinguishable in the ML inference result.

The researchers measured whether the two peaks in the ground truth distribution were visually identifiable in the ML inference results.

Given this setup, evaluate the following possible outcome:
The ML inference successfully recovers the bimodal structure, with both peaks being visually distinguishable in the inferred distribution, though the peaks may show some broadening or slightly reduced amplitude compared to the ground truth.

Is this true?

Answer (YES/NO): NO